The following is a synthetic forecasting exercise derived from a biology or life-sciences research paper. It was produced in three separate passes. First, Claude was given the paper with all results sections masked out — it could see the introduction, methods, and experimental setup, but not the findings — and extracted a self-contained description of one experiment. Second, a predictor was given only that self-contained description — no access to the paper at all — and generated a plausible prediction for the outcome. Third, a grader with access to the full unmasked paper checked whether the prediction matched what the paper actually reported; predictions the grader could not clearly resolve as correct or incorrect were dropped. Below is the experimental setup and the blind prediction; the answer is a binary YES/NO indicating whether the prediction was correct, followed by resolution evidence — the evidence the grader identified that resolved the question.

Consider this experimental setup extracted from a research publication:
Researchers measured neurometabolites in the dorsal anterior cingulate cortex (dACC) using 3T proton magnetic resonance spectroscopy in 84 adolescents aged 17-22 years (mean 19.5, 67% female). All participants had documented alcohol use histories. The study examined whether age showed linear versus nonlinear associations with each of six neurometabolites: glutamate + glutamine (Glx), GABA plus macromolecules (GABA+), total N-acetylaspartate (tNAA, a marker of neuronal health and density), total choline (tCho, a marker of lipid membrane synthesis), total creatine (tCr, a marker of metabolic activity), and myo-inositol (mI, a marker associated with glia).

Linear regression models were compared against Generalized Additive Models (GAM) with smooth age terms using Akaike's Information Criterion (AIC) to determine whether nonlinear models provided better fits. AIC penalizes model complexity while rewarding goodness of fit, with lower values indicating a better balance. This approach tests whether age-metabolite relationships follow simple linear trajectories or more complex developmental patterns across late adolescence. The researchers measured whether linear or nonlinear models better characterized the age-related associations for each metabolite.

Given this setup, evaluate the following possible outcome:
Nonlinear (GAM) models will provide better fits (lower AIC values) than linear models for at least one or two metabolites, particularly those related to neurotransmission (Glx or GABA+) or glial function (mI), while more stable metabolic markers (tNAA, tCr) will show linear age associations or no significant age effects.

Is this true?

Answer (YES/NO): NO